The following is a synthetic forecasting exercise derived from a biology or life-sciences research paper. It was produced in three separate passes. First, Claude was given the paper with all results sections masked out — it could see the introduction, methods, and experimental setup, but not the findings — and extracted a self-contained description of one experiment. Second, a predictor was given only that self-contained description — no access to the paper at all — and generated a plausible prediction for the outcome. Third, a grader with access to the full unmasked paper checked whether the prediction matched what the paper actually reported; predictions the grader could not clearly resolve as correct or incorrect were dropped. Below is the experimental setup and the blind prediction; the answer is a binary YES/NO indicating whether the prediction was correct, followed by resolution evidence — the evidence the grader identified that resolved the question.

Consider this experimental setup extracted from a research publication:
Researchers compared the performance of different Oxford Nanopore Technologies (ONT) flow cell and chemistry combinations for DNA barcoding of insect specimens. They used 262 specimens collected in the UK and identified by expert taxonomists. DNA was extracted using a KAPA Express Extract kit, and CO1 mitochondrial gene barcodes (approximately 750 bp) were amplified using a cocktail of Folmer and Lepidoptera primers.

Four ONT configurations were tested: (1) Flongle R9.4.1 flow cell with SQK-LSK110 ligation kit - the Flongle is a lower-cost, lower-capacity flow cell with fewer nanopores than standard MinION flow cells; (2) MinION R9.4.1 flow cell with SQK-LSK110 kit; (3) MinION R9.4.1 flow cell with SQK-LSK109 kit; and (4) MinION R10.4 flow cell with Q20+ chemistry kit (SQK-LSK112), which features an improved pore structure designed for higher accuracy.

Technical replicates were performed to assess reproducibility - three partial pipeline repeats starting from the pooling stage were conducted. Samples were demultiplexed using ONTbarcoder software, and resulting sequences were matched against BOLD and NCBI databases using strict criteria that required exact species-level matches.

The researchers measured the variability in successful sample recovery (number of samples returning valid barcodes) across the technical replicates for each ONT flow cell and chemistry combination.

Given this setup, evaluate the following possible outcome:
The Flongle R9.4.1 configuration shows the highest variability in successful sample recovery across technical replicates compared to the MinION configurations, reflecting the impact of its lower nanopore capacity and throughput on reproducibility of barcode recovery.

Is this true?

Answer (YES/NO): YES